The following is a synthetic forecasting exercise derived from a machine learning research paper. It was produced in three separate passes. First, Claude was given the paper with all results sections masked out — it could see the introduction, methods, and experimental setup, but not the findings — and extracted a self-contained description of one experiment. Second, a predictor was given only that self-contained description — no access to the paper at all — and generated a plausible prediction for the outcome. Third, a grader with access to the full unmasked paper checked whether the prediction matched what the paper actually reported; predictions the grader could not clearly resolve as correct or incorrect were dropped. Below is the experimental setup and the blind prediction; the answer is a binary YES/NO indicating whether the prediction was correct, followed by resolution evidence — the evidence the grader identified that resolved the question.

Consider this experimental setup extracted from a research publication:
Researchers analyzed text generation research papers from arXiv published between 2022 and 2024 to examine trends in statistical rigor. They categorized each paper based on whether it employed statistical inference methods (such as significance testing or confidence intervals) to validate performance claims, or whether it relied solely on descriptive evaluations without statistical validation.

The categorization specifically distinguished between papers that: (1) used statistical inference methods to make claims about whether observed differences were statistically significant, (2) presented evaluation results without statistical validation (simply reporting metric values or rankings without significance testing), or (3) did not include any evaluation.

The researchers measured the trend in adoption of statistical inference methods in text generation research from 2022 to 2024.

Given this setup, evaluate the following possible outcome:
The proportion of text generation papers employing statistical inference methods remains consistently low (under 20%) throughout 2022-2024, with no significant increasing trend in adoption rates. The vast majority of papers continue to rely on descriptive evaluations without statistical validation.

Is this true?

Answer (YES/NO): NO